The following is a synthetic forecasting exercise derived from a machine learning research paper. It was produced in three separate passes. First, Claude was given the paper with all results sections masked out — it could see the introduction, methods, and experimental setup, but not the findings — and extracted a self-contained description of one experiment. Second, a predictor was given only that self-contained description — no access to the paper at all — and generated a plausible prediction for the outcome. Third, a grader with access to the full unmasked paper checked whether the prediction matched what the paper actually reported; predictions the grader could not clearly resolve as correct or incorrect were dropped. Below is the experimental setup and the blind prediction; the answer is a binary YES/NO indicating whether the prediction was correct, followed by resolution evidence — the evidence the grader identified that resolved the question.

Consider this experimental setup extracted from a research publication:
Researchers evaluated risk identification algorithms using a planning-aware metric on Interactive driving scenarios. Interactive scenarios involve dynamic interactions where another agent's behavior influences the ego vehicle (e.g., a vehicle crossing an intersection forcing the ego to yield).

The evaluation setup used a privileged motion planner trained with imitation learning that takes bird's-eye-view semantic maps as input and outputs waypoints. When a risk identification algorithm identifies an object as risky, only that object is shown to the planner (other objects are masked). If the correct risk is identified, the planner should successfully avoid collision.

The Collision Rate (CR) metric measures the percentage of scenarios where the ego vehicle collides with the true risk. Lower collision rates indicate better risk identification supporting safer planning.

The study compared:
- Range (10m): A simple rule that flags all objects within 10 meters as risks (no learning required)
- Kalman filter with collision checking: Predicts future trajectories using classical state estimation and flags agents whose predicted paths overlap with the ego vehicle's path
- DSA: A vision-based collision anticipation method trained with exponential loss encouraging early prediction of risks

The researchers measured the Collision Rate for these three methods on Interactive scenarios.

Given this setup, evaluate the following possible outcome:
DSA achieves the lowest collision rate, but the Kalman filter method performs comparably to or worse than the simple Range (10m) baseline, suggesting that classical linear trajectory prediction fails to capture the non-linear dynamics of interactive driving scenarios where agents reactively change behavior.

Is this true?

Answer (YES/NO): YES